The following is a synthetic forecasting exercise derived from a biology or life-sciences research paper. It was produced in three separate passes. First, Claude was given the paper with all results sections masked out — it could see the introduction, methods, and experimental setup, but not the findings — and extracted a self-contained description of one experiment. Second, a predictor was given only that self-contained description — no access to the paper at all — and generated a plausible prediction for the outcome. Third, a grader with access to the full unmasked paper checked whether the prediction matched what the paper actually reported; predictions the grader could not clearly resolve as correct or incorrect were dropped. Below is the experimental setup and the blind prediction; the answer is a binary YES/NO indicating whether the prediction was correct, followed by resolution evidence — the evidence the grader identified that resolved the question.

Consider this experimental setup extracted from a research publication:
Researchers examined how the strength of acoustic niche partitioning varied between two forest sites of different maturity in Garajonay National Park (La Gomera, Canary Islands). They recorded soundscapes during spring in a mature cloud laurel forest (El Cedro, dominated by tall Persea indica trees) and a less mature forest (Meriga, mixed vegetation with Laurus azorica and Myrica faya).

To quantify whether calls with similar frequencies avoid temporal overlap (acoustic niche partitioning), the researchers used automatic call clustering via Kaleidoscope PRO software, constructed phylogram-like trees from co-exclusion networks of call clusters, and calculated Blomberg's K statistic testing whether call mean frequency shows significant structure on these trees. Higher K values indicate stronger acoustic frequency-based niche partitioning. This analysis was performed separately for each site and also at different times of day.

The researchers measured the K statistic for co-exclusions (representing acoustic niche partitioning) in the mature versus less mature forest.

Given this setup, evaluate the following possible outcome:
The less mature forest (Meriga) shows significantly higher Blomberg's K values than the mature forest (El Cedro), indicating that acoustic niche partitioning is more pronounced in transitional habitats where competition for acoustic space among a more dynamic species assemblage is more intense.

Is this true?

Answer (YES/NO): NO